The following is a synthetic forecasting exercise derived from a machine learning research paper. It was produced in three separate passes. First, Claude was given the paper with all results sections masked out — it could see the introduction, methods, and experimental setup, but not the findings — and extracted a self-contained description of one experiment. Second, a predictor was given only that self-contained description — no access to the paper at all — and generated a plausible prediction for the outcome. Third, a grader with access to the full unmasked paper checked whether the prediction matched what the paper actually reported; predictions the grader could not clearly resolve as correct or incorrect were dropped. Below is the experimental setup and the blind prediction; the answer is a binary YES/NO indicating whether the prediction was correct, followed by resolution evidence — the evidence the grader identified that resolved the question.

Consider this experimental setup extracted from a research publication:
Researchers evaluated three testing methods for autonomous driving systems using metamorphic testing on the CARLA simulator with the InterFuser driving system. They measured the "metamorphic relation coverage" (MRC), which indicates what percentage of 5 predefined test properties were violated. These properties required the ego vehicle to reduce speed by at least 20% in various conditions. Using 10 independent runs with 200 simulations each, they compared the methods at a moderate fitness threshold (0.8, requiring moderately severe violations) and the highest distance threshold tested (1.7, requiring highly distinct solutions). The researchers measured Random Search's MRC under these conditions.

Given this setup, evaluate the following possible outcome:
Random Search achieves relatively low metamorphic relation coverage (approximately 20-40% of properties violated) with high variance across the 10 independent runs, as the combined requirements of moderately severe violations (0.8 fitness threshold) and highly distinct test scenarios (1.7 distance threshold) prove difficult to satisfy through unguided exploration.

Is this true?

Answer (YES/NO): NO